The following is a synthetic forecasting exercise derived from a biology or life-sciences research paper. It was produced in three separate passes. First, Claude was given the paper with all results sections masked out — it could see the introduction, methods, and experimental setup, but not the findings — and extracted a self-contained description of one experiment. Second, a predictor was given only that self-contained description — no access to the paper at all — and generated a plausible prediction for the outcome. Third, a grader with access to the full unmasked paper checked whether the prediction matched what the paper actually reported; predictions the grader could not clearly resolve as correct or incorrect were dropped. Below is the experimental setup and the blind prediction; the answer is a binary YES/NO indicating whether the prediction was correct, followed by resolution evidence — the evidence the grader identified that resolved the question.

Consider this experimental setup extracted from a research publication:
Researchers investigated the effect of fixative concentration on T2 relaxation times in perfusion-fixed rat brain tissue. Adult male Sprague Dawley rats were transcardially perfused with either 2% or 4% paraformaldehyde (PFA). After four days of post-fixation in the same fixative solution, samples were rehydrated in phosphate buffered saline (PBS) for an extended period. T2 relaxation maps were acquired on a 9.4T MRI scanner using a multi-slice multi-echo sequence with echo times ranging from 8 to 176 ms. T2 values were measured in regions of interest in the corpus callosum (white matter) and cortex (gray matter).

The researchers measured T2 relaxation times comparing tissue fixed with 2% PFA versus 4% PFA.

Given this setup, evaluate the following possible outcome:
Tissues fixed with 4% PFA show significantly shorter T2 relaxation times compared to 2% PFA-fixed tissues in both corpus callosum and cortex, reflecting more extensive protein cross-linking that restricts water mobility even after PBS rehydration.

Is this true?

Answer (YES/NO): NO